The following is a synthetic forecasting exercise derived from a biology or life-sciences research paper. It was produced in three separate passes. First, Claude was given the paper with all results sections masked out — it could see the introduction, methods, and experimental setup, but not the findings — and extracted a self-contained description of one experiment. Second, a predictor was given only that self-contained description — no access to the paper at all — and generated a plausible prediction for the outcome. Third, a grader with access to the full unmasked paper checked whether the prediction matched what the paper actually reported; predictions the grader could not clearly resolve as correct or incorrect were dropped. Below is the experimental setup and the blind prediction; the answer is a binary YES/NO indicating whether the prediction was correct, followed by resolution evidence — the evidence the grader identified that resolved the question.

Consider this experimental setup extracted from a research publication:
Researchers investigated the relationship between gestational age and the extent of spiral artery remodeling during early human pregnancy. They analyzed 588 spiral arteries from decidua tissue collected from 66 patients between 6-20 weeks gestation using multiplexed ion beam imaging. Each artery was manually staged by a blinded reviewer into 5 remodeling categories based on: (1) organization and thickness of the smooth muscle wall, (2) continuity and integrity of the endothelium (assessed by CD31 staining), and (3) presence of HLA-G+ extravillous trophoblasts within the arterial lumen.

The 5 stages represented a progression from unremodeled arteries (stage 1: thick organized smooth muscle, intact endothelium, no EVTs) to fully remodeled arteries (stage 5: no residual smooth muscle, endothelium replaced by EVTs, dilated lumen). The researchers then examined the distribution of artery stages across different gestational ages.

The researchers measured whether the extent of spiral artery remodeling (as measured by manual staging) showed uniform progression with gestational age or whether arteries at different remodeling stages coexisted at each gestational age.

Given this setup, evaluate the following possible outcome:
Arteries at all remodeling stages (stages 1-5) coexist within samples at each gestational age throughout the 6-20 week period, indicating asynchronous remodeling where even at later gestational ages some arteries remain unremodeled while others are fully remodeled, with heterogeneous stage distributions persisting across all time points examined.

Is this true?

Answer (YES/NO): YES